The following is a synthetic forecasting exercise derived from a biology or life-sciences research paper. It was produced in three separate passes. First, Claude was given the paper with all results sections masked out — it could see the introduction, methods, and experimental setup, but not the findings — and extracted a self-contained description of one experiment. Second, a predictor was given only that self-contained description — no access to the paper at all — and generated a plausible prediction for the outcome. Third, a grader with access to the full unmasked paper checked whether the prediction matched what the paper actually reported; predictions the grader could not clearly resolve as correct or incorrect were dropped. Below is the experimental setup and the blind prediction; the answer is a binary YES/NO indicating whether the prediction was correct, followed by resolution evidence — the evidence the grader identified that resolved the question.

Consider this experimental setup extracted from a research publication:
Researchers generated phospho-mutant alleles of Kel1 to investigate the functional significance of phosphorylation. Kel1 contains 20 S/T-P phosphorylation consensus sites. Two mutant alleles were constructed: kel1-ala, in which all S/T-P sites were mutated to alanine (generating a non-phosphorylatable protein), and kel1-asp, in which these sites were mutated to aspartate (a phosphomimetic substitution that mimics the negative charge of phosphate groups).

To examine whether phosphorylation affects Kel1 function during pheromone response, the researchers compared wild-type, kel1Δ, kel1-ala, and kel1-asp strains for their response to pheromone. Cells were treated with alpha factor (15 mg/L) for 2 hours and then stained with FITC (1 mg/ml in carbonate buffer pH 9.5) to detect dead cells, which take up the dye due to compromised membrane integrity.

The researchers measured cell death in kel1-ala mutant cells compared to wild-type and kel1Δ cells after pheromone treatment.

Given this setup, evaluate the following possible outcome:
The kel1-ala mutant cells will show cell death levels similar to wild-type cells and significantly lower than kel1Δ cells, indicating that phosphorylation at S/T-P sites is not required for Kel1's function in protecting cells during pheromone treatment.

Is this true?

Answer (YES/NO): NO